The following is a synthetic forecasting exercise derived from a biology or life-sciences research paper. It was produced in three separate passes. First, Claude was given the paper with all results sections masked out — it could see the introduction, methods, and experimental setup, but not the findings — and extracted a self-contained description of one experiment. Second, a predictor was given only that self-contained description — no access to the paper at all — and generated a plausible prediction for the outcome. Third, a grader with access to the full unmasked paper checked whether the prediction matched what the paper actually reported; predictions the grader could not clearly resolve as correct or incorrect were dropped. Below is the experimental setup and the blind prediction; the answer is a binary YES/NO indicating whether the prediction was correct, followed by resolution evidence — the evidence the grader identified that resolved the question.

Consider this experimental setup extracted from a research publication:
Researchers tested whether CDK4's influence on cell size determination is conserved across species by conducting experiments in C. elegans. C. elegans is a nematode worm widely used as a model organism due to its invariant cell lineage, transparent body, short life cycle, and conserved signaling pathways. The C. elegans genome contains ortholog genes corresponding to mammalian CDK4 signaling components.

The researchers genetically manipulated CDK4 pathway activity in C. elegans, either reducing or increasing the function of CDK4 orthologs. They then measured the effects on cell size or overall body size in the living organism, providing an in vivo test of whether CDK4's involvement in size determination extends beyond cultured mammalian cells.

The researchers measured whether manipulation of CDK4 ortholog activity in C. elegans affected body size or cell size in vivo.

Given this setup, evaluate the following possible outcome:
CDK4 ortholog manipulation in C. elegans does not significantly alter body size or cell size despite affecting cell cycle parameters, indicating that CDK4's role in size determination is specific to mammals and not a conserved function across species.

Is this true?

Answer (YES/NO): NO